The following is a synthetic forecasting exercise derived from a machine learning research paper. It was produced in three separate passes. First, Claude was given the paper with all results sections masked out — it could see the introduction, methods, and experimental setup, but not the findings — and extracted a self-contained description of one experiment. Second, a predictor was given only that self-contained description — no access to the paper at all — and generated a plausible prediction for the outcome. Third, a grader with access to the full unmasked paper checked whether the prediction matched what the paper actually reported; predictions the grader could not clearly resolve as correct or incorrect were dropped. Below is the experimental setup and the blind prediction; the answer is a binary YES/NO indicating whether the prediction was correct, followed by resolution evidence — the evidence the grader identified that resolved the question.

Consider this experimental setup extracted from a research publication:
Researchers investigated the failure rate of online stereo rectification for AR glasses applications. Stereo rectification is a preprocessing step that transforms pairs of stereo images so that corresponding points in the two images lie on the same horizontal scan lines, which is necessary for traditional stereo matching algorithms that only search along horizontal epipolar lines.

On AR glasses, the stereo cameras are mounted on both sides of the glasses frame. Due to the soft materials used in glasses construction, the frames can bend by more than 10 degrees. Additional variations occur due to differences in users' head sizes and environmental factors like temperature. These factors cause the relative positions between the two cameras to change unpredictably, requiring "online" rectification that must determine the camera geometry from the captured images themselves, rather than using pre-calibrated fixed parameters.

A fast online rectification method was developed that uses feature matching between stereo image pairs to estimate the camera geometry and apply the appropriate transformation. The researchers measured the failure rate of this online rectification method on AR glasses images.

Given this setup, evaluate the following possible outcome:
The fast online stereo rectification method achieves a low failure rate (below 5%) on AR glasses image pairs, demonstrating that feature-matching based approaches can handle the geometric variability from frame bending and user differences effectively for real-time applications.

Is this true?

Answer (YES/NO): NO